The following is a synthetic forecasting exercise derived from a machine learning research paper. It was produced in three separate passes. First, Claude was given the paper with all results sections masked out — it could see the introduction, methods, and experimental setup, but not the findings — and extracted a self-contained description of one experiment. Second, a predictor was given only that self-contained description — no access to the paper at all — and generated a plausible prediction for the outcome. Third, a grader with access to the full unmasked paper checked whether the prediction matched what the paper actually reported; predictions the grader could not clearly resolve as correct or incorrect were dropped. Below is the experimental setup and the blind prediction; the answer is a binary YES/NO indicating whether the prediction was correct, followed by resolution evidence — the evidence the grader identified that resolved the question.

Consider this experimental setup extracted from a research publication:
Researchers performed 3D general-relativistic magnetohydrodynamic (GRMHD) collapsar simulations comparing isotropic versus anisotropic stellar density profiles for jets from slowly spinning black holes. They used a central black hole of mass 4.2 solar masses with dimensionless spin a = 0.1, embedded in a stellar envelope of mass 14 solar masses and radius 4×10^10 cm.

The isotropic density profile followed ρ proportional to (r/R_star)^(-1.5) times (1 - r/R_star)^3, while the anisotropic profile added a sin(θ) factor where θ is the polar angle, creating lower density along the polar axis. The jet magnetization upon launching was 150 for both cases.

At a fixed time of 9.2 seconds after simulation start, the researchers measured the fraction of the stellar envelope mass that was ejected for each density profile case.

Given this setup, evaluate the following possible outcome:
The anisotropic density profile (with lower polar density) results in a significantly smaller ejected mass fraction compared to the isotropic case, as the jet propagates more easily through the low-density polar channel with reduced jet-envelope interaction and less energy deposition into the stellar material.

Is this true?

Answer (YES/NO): YES